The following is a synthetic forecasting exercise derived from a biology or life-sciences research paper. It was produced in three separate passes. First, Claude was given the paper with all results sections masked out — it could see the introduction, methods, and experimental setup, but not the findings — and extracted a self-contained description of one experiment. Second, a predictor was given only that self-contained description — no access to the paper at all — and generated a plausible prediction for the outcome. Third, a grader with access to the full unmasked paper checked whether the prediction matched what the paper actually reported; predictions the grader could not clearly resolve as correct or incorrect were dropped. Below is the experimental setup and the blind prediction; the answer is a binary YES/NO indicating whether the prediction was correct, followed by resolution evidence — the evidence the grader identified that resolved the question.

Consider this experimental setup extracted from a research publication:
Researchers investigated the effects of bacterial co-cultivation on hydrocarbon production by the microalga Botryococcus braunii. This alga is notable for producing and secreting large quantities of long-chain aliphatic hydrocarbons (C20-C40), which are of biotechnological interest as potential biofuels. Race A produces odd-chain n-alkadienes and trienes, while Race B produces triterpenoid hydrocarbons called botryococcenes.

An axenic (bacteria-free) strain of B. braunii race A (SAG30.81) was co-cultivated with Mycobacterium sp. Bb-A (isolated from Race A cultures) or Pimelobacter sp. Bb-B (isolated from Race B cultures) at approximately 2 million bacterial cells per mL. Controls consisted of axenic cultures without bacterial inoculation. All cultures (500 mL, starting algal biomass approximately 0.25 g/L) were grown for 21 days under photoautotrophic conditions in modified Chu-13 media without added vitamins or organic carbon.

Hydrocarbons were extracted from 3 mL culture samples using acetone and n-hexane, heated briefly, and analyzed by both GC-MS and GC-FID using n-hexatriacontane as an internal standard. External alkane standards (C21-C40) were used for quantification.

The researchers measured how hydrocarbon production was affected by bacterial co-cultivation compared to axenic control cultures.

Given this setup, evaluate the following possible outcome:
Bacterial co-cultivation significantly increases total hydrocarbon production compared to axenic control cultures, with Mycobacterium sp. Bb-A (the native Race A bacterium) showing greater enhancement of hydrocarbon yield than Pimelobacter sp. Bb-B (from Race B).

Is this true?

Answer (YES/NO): NO